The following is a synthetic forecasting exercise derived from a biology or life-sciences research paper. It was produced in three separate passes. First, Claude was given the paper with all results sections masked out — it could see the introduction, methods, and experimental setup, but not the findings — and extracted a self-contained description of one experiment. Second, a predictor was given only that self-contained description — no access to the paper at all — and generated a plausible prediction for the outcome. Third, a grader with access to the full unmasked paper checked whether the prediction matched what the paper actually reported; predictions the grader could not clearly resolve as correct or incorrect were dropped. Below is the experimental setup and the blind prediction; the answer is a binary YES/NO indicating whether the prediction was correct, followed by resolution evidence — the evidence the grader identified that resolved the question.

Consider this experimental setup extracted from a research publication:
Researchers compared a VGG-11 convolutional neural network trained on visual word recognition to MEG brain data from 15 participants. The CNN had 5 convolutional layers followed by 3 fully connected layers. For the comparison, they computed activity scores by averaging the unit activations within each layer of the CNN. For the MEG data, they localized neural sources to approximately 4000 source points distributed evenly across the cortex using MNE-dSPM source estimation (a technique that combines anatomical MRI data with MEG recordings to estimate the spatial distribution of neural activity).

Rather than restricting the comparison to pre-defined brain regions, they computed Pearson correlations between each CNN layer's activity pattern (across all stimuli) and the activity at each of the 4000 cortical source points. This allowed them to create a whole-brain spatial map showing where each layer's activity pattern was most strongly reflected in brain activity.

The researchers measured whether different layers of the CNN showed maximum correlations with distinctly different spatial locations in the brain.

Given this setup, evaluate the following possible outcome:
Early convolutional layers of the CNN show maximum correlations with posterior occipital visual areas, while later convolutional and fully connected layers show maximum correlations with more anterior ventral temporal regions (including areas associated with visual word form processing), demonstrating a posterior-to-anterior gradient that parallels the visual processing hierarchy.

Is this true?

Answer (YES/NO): NO